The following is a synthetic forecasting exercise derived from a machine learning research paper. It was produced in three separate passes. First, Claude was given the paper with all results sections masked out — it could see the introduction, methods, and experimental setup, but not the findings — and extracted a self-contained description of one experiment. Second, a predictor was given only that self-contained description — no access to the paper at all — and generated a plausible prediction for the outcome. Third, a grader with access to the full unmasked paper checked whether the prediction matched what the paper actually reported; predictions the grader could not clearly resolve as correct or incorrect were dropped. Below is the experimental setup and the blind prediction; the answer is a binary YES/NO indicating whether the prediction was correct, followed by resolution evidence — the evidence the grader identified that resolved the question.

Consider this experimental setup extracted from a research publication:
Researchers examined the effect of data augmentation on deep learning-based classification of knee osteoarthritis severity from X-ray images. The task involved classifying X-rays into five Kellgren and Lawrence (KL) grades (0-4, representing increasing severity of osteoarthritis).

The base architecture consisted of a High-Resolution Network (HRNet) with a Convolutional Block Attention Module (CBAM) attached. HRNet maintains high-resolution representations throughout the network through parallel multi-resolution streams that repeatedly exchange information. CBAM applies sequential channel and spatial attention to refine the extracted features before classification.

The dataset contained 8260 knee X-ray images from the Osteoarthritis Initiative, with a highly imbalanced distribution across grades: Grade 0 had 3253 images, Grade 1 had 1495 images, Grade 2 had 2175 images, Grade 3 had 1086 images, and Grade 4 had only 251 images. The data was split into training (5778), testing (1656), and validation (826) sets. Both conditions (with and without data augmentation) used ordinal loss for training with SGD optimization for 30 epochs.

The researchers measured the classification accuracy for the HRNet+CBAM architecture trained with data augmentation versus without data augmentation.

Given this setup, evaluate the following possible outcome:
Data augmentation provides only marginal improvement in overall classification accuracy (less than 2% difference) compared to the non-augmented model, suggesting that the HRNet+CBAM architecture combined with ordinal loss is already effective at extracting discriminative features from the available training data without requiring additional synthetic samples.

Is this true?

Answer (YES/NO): NO